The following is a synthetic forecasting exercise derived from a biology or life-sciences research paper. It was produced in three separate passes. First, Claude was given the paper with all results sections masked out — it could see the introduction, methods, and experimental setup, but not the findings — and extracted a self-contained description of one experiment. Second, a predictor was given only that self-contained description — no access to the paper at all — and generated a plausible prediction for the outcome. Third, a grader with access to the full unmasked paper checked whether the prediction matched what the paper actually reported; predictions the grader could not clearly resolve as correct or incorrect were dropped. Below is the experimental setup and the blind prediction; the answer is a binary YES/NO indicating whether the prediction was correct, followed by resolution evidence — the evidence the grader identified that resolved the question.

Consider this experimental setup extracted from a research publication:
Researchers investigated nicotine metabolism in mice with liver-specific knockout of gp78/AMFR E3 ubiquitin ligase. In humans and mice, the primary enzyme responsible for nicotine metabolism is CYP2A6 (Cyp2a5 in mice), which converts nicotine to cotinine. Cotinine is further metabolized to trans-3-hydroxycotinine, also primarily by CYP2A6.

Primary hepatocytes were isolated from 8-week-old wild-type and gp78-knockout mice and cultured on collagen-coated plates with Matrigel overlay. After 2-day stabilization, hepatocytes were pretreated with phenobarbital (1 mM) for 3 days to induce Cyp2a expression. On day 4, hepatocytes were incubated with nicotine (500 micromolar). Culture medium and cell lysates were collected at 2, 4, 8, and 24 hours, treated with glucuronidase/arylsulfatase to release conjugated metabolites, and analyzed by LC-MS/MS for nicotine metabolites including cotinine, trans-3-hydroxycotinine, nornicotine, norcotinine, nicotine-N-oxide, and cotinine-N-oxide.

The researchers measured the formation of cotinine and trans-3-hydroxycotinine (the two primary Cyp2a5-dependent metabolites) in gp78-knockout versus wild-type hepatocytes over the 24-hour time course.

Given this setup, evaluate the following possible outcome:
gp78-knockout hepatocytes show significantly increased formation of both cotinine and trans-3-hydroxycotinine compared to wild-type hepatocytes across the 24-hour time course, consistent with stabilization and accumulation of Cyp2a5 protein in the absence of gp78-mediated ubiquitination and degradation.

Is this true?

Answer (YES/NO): YES